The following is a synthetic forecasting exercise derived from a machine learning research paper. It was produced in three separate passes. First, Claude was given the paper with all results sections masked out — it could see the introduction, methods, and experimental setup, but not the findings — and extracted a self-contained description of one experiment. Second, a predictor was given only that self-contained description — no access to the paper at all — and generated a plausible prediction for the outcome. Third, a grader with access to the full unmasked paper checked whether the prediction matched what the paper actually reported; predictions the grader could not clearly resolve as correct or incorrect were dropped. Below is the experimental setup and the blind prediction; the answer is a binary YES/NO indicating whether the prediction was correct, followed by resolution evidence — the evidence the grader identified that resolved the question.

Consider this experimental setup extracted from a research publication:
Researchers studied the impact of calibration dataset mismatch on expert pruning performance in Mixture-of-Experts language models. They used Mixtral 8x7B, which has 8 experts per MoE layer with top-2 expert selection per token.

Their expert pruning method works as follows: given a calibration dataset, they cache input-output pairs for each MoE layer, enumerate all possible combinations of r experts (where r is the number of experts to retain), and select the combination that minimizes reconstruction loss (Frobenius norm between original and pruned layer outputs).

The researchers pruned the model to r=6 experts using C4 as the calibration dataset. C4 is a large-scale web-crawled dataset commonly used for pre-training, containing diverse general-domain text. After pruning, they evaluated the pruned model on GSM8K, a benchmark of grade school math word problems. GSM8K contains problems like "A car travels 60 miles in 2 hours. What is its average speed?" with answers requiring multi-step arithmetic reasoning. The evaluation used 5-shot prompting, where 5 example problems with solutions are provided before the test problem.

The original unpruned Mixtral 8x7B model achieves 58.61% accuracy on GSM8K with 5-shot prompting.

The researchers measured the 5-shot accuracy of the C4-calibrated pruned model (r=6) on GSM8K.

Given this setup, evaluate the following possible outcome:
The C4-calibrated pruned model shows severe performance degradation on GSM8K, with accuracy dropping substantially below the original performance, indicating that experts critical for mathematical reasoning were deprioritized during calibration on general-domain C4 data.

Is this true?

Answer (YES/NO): YES